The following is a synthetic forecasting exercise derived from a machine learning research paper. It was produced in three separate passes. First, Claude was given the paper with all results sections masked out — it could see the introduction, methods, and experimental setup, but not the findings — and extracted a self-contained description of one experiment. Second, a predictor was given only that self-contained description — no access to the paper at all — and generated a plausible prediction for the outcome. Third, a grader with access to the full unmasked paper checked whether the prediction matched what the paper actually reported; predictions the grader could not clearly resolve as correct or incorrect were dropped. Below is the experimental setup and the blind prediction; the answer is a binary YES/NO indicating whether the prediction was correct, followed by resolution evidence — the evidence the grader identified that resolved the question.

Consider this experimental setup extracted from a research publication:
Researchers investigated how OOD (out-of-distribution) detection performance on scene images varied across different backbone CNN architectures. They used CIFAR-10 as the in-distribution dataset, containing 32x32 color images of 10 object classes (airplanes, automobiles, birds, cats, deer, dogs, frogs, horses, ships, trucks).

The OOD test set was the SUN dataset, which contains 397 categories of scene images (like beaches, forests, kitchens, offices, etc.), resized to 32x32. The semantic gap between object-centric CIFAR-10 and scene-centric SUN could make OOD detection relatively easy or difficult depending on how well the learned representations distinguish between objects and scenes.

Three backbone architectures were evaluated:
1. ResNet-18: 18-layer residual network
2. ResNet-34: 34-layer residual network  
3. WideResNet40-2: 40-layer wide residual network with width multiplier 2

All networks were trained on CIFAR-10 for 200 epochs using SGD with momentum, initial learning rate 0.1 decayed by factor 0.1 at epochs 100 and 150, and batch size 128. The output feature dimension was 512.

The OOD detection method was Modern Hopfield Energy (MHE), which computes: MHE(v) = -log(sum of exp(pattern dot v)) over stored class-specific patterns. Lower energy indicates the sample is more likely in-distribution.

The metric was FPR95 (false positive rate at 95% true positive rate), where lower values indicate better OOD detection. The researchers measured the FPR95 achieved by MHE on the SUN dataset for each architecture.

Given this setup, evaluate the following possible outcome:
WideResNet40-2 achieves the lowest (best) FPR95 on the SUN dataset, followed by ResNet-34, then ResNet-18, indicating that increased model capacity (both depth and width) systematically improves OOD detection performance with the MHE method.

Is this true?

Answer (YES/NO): NO